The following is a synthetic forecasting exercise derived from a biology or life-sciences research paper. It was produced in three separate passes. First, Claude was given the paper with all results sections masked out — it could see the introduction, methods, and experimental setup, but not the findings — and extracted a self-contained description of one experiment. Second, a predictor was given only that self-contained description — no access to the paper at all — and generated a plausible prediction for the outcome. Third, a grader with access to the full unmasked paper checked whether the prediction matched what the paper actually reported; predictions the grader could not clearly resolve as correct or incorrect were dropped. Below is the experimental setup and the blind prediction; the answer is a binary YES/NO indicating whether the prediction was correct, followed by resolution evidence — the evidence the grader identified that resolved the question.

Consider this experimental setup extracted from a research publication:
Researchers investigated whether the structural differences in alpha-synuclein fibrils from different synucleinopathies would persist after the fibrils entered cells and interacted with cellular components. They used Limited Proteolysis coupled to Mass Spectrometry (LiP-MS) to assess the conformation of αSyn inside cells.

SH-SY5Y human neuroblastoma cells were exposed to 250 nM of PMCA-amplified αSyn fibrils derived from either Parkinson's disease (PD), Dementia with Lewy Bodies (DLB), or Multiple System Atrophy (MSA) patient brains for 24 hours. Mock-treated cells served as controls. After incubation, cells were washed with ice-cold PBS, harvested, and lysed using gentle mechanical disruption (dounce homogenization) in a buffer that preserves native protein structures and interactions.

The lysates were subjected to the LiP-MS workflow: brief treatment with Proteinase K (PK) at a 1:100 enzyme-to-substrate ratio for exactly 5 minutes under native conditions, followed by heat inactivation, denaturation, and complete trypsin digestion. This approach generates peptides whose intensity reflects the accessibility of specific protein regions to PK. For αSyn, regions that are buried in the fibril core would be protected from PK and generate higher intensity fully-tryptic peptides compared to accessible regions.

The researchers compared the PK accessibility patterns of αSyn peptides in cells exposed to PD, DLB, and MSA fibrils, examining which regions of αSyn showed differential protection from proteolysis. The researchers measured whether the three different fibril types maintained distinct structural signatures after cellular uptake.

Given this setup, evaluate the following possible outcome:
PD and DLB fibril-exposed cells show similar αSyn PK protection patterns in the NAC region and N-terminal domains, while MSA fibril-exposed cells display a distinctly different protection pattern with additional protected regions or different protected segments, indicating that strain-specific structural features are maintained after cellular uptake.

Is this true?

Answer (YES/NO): NO